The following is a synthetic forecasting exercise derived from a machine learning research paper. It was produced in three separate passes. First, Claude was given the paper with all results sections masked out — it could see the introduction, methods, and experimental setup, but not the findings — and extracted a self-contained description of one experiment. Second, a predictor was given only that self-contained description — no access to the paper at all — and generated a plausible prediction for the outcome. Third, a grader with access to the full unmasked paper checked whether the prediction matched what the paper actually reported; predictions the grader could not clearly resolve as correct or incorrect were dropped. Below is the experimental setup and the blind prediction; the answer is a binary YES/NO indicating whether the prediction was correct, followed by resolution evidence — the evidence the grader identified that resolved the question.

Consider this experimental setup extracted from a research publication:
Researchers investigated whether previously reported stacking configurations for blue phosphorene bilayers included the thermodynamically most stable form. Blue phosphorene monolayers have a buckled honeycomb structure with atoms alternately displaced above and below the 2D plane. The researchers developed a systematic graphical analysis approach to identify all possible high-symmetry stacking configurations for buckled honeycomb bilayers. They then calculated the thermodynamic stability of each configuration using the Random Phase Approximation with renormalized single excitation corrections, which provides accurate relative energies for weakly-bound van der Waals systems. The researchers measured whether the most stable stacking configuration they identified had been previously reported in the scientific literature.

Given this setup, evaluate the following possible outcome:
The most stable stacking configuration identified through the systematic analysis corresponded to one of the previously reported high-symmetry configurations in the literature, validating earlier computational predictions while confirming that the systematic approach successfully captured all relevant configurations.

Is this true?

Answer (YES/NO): NO